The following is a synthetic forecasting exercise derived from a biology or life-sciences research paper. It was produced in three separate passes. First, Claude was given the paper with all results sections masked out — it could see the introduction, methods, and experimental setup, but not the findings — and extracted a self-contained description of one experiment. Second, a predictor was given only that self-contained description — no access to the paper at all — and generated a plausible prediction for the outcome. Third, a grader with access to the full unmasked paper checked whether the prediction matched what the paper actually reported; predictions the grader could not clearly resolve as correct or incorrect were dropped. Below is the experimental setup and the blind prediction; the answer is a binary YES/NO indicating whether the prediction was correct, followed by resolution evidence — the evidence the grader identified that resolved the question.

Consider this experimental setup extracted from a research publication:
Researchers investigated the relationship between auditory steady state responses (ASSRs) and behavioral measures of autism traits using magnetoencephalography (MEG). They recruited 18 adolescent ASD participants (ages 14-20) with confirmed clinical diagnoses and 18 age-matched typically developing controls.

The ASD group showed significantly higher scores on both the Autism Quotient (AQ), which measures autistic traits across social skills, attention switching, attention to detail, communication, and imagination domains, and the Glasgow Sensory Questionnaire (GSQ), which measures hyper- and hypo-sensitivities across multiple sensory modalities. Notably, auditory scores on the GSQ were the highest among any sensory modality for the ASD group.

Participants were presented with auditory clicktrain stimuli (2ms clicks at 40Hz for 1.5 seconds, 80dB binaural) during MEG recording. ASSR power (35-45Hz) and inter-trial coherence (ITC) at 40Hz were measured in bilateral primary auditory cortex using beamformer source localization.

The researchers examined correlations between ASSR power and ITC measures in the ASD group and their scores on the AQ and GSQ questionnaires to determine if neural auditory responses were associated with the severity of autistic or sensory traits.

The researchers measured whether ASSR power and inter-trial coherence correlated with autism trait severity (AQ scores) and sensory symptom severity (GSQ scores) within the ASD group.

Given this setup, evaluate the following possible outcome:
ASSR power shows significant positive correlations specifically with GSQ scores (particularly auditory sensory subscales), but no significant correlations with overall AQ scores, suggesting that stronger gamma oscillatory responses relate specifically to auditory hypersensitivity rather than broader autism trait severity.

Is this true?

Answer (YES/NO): NO